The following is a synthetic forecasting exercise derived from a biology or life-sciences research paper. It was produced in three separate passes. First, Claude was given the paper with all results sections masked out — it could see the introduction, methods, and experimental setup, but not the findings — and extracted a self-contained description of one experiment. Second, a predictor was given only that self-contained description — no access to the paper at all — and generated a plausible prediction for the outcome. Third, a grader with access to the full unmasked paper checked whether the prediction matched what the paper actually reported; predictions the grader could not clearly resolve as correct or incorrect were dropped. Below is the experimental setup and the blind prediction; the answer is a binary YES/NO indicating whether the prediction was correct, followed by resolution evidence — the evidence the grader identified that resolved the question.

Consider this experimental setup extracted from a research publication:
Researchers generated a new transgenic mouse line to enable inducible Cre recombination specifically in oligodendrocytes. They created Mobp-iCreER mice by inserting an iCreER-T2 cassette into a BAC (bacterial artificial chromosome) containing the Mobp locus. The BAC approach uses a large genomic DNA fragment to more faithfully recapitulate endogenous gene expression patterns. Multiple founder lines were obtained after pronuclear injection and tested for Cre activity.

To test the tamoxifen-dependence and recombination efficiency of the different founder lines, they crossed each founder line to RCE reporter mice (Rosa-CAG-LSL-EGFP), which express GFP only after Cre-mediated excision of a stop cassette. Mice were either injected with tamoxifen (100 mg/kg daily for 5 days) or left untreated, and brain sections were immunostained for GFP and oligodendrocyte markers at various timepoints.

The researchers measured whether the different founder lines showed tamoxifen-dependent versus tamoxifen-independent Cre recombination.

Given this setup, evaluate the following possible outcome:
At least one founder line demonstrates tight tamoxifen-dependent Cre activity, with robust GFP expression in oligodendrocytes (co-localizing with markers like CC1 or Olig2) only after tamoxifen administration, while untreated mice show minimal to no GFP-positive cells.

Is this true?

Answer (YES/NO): YES